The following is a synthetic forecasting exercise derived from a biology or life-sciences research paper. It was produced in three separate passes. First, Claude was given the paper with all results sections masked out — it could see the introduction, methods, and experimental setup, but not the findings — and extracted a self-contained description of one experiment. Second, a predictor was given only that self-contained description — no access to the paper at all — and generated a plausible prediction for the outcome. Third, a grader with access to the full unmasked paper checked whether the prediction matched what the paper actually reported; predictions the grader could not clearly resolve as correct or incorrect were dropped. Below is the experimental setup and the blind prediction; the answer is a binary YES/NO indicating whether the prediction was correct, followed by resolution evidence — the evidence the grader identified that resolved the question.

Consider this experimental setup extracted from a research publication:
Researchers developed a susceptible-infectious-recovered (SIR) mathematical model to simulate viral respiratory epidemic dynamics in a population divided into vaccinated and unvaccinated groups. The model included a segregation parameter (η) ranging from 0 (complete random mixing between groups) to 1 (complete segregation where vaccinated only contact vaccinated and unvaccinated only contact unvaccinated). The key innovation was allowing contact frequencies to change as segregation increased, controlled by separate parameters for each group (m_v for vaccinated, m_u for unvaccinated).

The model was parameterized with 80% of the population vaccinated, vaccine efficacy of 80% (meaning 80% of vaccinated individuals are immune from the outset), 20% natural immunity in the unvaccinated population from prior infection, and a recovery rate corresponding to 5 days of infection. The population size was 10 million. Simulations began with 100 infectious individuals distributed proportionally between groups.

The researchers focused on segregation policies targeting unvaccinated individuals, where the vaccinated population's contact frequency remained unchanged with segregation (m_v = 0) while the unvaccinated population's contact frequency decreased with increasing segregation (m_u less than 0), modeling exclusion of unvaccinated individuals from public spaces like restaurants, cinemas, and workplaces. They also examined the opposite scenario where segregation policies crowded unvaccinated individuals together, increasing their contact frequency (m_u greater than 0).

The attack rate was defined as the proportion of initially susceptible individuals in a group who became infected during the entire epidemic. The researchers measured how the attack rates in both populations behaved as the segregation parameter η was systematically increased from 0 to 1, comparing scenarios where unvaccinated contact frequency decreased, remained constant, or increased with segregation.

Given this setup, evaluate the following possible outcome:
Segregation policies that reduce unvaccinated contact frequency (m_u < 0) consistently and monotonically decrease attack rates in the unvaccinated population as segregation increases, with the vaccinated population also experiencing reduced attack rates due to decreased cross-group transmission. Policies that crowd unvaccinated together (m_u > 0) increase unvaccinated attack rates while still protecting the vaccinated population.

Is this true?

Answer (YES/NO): NO